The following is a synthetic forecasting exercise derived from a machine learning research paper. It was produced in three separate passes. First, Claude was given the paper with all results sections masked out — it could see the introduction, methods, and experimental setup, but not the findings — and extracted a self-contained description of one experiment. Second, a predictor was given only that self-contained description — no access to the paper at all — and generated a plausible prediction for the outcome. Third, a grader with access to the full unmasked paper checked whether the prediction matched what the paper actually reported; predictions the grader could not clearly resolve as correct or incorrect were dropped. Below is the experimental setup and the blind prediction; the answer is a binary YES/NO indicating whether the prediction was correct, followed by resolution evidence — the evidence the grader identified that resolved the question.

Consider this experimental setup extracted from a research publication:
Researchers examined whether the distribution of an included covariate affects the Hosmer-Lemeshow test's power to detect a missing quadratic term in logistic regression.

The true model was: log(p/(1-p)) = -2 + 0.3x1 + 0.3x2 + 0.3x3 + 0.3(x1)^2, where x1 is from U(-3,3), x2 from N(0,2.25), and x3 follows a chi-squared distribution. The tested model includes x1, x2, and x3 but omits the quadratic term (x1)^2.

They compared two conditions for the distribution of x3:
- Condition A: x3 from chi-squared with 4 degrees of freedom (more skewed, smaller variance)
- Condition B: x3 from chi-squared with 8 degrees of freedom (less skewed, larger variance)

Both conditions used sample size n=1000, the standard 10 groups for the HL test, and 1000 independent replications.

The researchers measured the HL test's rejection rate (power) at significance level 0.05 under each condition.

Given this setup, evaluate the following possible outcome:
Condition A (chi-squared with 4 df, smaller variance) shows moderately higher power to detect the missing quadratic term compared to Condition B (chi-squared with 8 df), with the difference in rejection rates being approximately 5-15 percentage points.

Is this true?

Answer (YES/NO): YES